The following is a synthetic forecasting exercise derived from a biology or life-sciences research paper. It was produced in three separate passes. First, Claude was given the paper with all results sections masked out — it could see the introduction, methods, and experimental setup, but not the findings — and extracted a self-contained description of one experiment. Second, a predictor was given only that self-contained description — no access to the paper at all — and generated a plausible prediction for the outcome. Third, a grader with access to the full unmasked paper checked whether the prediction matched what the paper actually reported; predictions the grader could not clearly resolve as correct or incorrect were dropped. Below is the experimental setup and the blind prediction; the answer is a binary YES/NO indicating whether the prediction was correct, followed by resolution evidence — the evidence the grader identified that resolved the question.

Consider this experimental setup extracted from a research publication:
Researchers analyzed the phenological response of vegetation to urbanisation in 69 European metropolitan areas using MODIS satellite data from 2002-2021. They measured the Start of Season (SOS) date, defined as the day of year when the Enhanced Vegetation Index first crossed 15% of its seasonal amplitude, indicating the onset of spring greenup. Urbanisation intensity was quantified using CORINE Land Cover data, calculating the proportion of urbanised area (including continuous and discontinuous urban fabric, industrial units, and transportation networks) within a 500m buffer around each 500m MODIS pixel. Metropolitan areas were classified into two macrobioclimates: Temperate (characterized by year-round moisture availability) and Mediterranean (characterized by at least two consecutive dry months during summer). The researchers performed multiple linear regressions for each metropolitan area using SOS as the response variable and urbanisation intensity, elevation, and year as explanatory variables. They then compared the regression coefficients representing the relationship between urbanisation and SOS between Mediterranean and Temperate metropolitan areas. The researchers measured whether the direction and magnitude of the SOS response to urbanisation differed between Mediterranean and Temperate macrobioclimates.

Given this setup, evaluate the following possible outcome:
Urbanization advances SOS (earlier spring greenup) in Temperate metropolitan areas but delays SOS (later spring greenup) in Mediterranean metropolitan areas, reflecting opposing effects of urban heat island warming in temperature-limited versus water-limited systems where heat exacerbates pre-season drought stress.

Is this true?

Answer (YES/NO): NO